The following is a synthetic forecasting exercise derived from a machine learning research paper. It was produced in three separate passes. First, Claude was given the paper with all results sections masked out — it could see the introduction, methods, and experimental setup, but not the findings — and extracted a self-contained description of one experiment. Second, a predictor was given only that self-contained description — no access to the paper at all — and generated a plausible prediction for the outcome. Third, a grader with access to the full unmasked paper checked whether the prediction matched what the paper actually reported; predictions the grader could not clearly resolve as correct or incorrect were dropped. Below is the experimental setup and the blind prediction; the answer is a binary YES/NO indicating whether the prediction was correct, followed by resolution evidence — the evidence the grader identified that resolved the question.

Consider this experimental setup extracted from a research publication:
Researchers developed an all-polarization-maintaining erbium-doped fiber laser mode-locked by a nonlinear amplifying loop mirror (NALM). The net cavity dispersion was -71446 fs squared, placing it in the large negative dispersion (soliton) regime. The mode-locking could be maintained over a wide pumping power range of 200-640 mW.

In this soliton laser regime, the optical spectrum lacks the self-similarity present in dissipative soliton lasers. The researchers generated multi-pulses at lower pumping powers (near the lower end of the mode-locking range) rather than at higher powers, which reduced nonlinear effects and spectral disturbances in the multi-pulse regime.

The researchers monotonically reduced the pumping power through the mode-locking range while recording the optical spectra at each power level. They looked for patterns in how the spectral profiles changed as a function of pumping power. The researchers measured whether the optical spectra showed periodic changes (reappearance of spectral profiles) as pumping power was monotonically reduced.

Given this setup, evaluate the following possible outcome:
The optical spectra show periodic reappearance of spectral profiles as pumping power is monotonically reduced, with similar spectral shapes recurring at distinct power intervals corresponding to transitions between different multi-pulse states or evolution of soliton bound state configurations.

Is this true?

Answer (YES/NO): YES